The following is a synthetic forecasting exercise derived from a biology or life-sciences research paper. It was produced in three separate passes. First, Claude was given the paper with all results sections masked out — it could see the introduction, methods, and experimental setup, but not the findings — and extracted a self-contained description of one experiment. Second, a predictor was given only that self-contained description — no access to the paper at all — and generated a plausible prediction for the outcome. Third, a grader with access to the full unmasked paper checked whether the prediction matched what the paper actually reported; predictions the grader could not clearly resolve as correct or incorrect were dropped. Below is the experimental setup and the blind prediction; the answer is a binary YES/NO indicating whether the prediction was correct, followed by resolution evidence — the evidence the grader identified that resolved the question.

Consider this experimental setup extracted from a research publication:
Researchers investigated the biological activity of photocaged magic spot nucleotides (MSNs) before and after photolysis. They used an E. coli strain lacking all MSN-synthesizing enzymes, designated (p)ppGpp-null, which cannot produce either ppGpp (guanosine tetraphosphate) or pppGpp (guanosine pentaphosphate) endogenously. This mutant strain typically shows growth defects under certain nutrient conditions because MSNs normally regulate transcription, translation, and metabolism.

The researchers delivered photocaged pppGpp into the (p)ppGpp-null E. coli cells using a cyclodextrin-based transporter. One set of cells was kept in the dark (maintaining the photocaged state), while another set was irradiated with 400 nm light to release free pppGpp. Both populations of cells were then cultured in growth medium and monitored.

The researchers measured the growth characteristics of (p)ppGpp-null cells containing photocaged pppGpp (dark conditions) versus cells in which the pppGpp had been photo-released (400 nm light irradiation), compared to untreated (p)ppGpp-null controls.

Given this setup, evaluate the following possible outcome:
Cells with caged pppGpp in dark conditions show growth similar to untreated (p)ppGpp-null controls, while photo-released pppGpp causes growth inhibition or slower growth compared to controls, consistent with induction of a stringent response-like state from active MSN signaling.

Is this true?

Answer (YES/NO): NO